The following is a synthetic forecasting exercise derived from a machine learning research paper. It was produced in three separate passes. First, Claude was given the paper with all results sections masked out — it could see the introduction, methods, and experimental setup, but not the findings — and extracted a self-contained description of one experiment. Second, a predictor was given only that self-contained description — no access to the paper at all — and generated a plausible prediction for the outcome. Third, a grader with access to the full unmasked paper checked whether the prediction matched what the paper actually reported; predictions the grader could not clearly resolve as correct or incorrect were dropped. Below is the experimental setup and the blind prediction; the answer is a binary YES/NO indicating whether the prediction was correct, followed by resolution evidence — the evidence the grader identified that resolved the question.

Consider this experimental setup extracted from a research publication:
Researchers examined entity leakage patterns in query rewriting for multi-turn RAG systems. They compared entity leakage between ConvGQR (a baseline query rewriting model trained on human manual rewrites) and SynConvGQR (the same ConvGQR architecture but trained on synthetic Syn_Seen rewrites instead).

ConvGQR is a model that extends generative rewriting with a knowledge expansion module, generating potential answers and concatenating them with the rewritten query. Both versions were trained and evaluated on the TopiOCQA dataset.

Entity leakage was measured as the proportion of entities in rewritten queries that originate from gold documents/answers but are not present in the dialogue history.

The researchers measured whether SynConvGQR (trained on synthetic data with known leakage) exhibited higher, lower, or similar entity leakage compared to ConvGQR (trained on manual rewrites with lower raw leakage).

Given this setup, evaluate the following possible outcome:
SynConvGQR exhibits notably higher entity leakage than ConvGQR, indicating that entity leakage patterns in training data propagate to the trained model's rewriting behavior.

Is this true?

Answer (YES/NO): NO